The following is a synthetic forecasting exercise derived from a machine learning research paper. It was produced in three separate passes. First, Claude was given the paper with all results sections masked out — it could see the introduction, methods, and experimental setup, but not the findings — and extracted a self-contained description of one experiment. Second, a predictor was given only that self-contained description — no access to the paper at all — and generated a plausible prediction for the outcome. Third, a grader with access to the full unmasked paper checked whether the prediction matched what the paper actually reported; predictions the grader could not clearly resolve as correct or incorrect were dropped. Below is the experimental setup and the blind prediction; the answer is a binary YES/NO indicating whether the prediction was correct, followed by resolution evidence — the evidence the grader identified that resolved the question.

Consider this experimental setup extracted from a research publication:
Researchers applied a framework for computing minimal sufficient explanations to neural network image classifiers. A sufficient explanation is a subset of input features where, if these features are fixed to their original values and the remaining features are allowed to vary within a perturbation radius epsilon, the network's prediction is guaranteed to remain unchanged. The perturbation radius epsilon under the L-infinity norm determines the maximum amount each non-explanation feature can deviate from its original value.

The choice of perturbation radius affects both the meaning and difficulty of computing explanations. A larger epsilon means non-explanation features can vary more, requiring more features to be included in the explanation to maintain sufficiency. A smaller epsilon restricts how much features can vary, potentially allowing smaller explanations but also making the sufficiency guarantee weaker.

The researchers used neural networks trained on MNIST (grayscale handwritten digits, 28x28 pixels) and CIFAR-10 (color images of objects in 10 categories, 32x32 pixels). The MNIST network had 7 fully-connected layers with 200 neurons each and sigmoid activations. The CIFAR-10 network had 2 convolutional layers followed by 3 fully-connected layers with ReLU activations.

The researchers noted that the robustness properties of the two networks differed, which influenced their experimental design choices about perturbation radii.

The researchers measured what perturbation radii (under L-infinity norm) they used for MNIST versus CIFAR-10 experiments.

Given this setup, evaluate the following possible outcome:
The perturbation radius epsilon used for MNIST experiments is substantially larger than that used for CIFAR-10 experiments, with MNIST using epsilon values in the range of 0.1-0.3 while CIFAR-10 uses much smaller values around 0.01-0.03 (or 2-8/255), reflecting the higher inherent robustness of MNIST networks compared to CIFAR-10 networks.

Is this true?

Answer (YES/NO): NO